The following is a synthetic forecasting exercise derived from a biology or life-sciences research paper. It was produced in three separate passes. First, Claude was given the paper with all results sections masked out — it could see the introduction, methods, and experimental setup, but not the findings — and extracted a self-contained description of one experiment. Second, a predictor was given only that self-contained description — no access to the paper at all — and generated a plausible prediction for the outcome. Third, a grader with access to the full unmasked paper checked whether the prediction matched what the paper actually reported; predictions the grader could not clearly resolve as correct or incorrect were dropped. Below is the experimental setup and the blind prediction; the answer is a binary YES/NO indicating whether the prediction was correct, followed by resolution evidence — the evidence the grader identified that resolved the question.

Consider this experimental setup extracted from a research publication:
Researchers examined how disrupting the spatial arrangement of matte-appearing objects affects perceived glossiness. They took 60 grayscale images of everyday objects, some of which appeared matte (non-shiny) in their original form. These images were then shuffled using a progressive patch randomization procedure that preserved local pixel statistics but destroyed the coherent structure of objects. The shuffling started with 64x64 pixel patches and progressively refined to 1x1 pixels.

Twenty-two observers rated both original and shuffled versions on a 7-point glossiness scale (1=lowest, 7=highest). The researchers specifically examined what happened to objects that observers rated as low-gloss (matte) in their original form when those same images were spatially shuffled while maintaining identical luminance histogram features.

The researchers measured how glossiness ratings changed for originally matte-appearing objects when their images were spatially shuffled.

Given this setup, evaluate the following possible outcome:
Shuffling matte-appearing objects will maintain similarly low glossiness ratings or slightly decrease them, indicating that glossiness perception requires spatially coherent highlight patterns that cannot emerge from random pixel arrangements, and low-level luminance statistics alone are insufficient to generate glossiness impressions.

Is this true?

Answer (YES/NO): NO